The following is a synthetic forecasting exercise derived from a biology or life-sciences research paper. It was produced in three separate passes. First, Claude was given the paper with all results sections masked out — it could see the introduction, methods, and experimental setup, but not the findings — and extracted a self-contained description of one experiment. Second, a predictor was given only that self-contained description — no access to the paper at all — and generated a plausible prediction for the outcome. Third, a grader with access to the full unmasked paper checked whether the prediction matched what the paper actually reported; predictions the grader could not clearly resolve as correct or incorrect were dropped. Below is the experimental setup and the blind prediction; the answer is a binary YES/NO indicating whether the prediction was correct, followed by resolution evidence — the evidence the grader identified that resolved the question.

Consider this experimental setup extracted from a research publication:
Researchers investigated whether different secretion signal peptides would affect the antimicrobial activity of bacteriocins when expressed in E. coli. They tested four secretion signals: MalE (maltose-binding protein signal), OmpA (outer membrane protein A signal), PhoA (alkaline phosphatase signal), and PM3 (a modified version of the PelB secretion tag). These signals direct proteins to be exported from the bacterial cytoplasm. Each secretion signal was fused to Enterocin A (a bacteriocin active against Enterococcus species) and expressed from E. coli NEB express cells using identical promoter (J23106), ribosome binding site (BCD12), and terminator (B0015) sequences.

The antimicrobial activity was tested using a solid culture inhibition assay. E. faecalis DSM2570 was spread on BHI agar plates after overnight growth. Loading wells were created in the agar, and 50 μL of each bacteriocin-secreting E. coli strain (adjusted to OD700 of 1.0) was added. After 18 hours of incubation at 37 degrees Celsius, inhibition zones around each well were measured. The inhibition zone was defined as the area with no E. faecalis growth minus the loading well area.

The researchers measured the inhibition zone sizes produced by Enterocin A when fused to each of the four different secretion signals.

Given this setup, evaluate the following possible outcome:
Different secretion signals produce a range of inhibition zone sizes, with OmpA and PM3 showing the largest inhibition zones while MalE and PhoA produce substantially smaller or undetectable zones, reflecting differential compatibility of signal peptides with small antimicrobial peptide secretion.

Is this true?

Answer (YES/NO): NO